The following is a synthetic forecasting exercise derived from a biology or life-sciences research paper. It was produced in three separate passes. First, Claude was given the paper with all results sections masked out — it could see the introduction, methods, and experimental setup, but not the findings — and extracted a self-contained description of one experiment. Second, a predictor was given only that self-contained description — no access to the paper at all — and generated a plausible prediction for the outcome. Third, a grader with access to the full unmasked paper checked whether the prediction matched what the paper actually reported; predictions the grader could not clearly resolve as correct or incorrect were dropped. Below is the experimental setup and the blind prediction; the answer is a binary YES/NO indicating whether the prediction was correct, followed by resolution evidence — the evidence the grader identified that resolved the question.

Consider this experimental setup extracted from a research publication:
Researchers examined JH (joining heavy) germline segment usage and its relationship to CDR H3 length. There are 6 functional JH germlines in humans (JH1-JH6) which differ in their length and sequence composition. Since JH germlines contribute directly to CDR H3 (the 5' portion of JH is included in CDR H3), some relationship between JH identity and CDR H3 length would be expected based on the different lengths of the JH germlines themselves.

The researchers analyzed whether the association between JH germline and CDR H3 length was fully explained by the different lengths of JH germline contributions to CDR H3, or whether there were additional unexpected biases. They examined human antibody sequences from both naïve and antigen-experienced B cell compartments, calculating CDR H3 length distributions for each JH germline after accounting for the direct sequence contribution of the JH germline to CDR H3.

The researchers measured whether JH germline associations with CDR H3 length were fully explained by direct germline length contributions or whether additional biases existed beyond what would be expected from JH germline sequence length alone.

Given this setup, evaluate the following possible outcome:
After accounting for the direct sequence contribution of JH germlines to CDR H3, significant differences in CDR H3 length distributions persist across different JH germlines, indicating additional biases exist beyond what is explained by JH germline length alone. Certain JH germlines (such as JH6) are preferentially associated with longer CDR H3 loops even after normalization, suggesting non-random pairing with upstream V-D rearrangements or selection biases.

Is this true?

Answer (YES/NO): NO